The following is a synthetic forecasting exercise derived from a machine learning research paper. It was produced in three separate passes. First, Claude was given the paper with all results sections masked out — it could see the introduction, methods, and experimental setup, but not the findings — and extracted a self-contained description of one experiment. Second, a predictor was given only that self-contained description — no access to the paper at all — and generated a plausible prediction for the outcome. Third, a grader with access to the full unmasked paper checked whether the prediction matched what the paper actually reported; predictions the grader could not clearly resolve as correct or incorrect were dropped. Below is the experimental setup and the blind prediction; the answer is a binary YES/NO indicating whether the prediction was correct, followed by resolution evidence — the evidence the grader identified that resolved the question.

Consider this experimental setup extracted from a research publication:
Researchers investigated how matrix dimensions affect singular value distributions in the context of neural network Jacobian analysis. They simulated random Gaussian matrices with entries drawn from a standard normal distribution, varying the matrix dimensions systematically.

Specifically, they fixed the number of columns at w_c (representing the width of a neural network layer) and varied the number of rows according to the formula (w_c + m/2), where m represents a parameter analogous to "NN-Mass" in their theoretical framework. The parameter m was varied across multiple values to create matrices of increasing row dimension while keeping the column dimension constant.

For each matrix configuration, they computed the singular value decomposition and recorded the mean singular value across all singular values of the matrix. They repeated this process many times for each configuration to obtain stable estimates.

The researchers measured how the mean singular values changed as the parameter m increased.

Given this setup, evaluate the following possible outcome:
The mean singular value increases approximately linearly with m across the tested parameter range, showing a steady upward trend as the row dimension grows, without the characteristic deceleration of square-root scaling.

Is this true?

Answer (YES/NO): YES